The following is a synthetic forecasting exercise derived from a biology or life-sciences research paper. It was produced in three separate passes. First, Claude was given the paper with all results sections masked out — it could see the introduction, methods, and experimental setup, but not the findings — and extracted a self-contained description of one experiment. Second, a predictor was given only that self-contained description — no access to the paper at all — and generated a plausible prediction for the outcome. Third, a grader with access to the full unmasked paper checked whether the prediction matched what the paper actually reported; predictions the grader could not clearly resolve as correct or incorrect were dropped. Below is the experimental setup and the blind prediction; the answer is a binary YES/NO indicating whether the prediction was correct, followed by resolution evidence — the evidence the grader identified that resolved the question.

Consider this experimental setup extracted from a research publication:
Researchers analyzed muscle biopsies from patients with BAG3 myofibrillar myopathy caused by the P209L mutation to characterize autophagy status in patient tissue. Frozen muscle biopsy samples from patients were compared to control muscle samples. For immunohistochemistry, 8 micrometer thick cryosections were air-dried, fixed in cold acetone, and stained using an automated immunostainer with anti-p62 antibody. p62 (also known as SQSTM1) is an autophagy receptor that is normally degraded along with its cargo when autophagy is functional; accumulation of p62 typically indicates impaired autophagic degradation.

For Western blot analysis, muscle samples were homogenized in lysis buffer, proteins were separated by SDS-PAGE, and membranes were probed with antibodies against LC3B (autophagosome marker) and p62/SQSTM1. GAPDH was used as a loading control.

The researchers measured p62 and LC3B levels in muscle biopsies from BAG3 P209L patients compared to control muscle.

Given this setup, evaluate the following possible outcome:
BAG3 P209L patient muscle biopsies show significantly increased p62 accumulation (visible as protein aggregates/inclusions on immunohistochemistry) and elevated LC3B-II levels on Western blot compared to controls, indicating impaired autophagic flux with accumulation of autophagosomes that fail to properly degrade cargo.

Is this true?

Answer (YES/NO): YES